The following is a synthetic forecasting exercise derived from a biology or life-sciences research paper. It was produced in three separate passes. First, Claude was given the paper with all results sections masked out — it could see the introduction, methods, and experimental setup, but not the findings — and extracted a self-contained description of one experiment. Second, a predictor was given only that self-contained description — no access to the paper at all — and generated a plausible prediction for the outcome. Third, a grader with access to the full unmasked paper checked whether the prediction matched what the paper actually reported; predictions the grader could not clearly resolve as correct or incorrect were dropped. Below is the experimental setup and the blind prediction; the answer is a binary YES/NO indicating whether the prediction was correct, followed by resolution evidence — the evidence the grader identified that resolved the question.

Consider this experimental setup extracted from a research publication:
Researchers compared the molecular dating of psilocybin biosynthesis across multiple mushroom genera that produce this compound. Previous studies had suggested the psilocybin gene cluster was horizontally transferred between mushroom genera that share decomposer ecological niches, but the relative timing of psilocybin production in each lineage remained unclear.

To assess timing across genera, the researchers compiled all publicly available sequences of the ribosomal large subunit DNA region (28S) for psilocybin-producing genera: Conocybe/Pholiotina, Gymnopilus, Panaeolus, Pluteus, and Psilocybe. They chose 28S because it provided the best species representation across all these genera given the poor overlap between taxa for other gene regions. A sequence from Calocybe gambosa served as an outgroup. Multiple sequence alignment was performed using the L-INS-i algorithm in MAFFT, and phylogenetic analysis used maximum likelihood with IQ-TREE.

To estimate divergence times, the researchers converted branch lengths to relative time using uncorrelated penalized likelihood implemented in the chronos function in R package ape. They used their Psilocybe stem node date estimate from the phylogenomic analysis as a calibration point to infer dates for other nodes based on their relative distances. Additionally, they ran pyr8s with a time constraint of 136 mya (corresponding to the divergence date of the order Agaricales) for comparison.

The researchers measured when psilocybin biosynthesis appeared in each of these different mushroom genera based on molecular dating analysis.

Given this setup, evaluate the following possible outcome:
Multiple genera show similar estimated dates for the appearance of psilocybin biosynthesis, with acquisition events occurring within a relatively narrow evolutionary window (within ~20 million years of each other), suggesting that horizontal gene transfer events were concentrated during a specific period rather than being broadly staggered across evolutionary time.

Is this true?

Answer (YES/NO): NO